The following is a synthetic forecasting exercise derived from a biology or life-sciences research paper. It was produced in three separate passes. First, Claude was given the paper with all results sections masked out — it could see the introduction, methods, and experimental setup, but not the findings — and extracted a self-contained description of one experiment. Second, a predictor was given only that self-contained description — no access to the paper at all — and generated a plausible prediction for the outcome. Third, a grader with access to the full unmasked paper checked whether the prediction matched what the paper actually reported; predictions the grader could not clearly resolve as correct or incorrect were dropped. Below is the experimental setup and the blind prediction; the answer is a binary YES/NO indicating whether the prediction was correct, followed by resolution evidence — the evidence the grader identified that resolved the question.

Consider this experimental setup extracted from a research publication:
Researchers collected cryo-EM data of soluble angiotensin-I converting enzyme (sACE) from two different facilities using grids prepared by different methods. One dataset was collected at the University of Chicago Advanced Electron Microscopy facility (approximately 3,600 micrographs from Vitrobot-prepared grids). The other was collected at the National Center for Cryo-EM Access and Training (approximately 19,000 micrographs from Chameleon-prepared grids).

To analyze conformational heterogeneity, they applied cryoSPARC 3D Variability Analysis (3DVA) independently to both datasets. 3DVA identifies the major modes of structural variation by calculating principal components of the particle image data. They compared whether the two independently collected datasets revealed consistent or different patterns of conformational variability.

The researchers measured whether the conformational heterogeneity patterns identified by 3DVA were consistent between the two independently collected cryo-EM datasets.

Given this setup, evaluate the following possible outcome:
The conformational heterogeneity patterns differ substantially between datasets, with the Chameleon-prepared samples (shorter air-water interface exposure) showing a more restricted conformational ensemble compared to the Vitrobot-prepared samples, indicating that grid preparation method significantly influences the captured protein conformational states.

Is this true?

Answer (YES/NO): NO